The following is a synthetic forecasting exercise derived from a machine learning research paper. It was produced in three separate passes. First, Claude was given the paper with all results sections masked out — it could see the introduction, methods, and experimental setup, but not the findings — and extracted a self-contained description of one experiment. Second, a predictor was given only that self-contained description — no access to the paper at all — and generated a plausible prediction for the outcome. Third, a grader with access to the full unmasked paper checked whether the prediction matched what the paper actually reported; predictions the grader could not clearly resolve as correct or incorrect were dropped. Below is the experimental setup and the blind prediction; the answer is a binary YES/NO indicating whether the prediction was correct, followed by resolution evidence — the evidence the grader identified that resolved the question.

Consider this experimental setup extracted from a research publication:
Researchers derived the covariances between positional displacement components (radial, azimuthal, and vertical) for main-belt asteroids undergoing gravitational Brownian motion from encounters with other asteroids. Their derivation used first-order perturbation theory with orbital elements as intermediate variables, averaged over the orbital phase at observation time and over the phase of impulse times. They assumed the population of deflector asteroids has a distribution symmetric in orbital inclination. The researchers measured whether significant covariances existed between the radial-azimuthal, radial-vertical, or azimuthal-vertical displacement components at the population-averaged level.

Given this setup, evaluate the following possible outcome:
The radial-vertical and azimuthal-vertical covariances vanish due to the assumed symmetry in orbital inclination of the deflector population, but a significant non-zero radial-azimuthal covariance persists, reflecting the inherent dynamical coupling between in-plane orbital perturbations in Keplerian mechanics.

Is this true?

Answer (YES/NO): NO